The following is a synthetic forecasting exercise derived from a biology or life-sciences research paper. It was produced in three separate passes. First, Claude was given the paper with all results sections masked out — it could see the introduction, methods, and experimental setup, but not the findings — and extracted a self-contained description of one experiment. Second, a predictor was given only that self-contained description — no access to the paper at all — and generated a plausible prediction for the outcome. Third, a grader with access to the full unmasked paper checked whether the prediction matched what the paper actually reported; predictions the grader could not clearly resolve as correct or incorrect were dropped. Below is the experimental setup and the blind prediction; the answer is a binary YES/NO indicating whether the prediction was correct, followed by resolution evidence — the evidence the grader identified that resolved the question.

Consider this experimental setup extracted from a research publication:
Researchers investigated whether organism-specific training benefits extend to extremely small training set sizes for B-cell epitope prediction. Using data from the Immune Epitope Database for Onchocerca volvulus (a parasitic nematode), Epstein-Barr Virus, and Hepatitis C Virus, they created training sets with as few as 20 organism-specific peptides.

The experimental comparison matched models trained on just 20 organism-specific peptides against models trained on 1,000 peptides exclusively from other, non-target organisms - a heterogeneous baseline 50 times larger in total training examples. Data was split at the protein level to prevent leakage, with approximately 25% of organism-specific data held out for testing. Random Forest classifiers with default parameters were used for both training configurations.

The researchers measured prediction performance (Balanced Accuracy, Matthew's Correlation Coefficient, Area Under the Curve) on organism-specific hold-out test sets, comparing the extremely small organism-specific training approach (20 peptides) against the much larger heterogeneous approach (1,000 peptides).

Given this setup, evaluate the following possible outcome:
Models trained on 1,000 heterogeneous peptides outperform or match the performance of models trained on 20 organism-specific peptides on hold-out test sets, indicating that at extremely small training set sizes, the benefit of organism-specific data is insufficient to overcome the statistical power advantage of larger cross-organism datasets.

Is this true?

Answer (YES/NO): NO